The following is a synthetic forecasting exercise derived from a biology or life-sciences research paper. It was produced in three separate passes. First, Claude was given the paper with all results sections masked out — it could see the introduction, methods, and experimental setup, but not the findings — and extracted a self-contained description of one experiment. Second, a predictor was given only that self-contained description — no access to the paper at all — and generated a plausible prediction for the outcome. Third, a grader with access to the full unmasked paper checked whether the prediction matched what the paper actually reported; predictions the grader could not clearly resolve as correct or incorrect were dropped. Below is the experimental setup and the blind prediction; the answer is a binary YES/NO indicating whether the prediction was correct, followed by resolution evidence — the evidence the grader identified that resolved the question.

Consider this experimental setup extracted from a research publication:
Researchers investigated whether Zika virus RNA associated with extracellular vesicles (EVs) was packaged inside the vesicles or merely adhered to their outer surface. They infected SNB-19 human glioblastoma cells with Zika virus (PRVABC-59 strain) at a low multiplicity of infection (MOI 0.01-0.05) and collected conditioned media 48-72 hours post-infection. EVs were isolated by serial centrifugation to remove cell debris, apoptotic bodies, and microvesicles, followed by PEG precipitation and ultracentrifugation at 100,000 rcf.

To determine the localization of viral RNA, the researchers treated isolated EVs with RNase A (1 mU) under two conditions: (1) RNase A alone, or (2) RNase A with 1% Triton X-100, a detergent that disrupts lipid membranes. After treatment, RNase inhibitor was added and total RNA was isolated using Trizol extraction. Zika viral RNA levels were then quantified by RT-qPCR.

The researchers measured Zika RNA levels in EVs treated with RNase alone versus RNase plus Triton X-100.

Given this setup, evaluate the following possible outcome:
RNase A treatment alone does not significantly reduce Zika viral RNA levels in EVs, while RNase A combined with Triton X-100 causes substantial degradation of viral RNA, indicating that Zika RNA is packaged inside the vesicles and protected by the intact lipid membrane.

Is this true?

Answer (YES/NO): YES